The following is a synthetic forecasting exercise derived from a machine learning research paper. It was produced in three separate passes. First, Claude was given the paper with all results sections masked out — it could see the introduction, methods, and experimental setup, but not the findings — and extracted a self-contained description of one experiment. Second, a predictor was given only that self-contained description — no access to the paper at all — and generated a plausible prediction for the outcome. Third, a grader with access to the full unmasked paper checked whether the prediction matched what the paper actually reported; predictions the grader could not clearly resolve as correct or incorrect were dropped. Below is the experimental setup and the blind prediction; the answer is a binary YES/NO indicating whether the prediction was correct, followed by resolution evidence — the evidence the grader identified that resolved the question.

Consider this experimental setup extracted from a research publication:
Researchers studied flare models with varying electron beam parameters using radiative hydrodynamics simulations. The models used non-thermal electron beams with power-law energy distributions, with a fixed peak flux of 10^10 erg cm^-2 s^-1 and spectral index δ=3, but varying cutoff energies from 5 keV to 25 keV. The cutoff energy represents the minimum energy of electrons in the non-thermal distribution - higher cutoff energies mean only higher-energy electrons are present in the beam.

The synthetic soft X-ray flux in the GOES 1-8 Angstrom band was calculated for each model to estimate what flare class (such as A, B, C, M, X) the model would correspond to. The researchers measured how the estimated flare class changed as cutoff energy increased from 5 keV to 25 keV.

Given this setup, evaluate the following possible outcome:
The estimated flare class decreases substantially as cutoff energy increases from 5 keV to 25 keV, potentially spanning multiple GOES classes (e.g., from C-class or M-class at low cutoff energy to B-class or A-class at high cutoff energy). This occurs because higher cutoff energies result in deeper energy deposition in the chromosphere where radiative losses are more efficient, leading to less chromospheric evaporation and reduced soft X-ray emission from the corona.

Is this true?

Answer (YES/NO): YES